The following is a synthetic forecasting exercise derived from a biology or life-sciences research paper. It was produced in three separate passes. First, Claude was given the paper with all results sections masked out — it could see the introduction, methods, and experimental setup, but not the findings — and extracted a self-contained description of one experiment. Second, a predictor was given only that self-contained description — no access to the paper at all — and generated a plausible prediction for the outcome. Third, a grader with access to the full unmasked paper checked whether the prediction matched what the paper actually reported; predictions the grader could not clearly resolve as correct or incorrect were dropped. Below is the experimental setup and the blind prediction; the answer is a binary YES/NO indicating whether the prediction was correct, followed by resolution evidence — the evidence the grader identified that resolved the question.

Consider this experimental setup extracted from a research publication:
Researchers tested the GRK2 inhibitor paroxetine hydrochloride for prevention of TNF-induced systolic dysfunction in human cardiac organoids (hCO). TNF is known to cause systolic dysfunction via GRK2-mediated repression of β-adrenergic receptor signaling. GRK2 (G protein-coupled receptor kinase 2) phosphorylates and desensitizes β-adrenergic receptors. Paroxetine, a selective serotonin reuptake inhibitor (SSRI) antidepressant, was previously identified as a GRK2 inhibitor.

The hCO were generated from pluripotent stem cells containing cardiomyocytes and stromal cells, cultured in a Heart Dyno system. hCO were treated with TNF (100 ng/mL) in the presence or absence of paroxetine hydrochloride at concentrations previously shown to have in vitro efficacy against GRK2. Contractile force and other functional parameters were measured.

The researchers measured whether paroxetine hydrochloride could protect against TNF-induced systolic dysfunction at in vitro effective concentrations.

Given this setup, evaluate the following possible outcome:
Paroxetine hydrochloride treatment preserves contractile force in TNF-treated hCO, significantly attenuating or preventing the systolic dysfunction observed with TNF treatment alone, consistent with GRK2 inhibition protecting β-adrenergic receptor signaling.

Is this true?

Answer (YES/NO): NO